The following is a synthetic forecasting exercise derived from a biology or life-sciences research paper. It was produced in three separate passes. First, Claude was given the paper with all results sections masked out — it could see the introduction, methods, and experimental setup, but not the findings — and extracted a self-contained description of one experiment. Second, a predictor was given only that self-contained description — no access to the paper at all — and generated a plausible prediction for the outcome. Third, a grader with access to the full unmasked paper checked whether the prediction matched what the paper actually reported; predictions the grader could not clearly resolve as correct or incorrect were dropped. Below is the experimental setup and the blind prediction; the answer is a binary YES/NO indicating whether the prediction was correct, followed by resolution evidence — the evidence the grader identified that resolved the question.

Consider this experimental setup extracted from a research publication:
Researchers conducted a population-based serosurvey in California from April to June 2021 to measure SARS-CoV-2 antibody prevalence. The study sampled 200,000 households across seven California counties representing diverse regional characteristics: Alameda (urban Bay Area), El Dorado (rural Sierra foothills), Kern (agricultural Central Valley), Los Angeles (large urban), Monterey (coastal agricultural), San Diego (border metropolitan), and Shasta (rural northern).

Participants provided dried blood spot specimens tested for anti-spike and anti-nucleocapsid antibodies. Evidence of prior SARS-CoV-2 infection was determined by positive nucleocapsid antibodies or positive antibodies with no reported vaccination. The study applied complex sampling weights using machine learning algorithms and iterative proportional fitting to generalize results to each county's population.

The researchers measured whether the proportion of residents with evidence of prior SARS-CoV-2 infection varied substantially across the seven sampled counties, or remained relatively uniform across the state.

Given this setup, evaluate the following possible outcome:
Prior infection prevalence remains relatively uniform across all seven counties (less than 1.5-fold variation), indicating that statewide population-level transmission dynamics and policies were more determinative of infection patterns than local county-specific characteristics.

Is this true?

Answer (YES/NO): NO